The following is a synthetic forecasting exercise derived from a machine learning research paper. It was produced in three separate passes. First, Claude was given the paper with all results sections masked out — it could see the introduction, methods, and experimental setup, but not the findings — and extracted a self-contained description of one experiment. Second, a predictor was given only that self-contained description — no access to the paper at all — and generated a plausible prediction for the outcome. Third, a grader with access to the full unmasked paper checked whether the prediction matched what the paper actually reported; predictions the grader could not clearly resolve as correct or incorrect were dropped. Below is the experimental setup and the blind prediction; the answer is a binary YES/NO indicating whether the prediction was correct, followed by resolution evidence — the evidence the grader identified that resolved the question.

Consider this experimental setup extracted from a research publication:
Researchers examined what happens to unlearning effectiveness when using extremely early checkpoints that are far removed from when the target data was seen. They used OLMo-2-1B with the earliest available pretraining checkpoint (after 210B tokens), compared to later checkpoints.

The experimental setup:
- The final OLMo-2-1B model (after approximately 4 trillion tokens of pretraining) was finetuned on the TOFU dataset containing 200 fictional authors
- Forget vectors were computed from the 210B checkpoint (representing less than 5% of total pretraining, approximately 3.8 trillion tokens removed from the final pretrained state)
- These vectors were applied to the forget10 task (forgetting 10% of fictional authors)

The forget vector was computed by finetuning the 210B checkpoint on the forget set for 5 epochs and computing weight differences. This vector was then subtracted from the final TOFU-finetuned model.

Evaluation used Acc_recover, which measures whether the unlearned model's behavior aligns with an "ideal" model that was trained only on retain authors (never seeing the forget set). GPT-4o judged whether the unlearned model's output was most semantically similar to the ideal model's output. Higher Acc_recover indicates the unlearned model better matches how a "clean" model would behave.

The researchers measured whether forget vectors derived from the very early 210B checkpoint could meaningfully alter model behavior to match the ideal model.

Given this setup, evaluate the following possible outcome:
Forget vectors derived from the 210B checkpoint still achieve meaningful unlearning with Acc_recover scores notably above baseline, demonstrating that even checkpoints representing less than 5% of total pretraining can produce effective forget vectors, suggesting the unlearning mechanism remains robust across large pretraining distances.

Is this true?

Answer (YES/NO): NO